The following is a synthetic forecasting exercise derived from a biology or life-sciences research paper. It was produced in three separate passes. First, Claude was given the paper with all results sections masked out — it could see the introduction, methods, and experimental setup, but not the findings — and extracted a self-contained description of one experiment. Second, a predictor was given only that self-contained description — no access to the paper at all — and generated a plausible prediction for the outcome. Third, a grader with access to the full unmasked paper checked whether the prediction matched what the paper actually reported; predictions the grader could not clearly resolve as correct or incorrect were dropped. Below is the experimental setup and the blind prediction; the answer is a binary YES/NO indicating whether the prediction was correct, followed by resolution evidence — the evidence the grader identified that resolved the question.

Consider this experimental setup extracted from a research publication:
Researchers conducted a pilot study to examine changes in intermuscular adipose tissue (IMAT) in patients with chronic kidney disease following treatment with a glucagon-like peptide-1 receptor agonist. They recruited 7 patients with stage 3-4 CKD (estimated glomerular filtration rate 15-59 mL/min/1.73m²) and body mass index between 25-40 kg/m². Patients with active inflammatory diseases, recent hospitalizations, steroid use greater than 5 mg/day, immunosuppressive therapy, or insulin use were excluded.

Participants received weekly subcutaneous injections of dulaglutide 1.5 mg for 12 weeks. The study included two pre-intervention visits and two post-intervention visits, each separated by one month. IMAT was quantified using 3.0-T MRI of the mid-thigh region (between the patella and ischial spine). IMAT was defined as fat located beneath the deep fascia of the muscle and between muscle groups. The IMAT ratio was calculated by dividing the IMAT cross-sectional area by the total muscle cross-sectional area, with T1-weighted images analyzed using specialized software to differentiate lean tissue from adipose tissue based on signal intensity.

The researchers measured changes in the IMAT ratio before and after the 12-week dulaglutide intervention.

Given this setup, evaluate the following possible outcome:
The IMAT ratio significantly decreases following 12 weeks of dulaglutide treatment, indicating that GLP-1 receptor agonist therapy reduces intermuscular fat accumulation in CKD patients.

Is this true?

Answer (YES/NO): NO